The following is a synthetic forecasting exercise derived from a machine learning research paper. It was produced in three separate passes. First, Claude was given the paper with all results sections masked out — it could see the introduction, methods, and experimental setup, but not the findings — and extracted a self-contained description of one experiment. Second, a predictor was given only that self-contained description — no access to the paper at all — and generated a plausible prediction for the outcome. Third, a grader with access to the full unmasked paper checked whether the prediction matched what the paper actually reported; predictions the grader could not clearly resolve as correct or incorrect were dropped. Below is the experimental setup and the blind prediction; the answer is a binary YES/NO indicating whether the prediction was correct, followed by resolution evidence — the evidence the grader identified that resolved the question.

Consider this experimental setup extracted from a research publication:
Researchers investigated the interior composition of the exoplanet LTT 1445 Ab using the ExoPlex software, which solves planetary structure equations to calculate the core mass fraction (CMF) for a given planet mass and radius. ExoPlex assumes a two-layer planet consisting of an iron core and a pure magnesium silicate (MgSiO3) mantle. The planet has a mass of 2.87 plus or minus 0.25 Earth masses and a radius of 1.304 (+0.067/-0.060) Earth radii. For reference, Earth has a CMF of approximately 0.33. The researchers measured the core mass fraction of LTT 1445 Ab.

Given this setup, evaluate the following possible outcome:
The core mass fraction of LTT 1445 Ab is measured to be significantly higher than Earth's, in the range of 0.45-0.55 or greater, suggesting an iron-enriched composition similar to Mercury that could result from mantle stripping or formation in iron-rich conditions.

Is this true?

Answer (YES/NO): NO